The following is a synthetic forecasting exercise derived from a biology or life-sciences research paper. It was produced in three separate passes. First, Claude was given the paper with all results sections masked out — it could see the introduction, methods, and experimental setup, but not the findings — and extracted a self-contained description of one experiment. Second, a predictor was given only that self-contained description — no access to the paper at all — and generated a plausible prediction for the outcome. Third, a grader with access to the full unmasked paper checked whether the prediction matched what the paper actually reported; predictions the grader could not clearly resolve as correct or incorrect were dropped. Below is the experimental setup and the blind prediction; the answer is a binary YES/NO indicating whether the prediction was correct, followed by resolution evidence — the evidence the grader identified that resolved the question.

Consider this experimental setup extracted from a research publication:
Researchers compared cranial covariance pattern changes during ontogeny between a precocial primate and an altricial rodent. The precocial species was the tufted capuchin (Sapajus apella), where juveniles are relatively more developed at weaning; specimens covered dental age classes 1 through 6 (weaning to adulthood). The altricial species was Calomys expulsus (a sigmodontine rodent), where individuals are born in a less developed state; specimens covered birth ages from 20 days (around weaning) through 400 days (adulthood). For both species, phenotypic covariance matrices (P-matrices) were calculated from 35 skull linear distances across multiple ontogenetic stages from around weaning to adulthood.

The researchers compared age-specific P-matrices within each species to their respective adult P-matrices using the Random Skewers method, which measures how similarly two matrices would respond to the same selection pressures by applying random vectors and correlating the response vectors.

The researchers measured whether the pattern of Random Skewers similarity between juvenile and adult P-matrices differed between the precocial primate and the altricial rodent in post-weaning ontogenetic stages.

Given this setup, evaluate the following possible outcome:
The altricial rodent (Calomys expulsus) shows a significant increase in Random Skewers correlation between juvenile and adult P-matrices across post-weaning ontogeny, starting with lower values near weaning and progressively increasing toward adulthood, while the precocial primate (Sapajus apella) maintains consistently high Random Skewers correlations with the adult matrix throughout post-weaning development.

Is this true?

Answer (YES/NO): NO